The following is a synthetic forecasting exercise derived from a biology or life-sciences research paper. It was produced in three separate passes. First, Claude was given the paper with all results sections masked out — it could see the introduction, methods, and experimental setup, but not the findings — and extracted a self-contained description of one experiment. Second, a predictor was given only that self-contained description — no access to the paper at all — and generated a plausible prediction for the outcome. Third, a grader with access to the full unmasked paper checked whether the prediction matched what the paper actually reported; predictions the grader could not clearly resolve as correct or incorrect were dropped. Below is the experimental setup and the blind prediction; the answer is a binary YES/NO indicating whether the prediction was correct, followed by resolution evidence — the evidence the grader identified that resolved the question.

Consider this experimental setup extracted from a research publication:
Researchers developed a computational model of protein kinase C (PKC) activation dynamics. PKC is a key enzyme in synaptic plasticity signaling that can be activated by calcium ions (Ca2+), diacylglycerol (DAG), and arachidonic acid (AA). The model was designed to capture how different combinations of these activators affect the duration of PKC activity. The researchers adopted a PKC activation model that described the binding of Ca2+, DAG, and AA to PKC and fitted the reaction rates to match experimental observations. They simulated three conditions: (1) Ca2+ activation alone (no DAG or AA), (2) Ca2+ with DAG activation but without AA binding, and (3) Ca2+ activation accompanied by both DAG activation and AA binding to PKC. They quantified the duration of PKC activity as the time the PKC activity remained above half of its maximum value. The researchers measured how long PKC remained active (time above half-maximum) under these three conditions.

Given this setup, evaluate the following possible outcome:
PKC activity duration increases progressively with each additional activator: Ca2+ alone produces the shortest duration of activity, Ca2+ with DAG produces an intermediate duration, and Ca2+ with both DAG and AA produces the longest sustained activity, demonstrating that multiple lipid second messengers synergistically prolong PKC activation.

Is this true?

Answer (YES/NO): YES